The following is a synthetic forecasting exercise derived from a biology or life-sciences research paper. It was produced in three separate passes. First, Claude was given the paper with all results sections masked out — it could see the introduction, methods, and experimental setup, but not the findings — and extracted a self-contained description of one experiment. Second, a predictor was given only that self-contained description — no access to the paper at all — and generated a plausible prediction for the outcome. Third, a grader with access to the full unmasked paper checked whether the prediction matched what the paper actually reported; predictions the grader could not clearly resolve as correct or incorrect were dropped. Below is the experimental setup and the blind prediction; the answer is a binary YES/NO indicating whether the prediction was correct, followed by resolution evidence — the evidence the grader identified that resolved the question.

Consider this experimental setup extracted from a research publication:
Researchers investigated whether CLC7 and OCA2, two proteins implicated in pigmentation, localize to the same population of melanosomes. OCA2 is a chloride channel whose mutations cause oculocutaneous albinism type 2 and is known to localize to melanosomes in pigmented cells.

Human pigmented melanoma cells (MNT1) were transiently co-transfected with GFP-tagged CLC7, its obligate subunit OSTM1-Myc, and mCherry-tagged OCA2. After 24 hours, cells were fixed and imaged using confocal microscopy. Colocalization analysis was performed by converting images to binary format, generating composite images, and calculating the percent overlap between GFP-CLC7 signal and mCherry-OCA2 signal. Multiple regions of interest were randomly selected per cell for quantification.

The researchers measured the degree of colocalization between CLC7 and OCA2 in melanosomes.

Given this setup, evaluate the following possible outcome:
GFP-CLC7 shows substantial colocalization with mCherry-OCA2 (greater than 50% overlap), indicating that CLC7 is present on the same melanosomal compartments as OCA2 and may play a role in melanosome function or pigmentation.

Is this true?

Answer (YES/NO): YES